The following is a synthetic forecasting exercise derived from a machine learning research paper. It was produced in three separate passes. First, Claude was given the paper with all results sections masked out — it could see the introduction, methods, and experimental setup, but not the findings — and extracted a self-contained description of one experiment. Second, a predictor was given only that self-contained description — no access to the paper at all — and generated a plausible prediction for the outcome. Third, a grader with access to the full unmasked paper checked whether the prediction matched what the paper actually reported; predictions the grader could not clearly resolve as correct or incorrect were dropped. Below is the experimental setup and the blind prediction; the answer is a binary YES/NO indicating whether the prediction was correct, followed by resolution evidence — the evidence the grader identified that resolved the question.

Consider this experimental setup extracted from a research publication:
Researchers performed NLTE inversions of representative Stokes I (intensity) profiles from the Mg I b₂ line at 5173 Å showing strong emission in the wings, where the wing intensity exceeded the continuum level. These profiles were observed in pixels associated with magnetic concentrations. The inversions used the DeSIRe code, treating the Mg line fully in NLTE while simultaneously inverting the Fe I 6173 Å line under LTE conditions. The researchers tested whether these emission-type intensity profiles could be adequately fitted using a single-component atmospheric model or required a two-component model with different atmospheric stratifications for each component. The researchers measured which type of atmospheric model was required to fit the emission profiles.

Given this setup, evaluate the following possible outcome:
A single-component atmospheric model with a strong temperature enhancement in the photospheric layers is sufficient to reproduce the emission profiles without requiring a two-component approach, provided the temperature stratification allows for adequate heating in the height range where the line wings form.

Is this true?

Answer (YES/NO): YES